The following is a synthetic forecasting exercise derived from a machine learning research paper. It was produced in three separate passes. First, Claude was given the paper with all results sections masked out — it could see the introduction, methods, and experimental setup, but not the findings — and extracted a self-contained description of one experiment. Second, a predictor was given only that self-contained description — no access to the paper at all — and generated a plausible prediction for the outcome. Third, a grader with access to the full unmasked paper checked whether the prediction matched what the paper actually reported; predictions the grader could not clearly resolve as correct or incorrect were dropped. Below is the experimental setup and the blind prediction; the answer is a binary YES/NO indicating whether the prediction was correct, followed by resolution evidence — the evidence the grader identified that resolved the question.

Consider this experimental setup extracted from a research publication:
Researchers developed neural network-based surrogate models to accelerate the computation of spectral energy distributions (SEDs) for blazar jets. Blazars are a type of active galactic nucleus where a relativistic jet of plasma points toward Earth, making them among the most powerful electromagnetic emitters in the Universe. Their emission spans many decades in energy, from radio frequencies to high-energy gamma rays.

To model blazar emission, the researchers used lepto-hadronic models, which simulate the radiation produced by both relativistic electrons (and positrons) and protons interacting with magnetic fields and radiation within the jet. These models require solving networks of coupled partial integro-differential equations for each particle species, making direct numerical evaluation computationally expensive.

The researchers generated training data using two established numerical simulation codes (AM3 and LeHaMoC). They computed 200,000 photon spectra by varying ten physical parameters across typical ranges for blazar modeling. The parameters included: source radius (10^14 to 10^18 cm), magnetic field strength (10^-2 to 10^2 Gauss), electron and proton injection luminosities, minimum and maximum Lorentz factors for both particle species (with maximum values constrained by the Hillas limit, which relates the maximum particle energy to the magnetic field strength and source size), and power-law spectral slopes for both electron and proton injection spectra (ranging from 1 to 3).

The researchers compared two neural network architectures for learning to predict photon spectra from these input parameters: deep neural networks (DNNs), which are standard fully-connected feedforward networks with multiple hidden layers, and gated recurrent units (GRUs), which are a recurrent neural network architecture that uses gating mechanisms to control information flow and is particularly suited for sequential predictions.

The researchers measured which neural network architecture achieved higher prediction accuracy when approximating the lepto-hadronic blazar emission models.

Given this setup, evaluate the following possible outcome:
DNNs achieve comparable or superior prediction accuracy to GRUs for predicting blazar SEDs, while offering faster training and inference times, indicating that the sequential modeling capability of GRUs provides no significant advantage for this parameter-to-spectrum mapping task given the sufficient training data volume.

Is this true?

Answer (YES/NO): NO